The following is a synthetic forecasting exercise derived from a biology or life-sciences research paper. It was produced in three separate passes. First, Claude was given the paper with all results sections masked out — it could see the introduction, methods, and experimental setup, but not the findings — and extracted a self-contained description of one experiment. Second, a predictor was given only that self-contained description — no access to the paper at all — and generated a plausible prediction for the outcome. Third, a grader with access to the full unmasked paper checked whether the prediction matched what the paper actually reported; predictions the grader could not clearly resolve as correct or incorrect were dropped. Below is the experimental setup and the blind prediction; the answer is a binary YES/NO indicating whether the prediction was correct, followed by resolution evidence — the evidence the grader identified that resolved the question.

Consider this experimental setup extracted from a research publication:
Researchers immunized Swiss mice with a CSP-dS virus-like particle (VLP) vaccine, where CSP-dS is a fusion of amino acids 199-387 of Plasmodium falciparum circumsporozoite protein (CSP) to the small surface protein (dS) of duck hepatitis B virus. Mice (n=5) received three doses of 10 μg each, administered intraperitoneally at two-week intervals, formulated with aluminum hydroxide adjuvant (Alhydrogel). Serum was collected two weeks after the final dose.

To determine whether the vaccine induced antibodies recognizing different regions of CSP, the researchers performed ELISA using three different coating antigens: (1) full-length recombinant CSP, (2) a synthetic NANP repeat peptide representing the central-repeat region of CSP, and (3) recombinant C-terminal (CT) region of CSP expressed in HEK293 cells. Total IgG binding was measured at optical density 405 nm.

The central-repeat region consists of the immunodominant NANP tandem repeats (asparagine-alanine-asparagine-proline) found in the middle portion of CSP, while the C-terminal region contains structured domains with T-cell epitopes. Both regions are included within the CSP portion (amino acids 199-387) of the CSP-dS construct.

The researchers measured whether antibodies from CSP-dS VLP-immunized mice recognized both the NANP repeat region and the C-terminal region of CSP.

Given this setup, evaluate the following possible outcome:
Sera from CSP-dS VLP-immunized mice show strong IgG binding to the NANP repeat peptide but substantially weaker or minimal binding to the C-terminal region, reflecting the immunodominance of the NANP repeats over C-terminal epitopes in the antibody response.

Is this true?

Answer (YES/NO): NO